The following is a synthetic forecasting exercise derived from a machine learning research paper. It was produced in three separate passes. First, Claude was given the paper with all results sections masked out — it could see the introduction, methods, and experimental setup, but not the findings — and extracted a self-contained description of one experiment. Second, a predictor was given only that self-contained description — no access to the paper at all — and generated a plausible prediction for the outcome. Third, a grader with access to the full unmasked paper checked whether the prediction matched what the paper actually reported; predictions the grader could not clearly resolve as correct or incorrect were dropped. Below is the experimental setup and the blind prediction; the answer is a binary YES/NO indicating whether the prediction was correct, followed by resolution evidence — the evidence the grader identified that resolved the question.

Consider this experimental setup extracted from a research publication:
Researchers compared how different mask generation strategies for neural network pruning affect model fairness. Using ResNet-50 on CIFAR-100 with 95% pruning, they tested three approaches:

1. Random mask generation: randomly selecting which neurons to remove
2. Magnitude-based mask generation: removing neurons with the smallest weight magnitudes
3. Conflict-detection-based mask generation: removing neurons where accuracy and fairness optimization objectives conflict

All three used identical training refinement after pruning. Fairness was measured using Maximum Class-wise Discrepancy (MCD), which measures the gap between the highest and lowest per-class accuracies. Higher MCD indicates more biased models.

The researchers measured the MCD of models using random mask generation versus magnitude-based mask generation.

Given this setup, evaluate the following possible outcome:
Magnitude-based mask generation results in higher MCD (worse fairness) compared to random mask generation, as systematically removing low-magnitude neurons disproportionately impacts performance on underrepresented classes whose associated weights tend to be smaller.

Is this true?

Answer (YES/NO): YES